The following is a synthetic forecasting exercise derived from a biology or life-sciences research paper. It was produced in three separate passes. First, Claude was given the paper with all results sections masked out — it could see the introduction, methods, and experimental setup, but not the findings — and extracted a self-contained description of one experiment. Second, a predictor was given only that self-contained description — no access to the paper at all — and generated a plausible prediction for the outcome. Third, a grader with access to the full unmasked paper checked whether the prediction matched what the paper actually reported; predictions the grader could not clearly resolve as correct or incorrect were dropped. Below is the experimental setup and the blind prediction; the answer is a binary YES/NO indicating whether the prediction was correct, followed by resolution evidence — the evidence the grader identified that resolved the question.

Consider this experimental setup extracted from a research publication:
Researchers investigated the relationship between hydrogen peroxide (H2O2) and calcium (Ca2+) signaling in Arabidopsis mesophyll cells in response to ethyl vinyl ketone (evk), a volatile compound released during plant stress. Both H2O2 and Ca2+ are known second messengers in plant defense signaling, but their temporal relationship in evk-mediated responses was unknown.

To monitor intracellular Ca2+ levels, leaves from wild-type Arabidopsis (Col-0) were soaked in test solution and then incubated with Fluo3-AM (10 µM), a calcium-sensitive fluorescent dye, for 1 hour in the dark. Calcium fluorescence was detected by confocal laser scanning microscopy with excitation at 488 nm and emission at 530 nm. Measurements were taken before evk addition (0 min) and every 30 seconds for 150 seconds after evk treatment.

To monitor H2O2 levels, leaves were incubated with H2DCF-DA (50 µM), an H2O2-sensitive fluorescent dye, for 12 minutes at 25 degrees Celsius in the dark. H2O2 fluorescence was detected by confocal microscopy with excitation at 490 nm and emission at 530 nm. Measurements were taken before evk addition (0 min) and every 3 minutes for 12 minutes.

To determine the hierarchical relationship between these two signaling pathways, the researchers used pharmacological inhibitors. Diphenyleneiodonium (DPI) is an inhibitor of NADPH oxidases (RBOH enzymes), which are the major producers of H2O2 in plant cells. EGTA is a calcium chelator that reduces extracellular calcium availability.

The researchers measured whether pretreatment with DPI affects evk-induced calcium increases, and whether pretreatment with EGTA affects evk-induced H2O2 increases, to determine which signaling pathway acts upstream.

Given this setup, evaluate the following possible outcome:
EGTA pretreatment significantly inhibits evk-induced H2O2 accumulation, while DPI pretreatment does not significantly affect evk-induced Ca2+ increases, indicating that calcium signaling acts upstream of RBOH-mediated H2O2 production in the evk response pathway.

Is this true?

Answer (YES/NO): NO